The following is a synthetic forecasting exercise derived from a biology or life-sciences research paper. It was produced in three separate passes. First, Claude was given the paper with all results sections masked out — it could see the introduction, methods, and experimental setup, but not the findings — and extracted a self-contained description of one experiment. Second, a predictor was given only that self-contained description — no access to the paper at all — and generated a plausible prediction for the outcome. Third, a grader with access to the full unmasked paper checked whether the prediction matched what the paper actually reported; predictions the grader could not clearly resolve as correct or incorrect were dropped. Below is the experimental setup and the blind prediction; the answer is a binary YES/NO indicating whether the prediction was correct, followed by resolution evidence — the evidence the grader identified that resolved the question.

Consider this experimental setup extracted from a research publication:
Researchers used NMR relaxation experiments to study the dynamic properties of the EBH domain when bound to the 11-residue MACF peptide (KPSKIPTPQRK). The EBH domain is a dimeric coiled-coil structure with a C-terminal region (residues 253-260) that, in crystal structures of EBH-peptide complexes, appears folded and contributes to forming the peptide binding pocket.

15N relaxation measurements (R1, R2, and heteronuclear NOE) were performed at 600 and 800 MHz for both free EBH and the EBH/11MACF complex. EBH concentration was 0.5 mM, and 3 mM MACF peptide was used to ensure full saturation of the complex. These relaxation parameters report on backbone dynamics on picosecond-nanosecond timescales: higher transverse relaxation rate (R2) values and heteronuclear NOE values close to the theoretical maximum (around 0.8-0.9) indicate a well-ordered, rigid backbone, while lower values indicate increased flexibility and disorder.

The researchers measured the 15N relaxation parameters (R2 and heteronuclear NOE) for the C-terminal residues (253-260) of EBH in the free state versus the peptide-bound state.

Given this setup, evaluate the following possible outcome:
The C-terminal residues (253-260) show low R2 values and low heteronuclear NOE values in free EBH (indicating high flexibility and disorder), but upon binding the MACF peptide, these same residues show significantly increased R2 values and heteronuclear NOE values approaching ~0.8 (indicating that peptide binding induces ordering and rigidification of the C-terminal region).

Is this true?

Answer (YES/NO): NO